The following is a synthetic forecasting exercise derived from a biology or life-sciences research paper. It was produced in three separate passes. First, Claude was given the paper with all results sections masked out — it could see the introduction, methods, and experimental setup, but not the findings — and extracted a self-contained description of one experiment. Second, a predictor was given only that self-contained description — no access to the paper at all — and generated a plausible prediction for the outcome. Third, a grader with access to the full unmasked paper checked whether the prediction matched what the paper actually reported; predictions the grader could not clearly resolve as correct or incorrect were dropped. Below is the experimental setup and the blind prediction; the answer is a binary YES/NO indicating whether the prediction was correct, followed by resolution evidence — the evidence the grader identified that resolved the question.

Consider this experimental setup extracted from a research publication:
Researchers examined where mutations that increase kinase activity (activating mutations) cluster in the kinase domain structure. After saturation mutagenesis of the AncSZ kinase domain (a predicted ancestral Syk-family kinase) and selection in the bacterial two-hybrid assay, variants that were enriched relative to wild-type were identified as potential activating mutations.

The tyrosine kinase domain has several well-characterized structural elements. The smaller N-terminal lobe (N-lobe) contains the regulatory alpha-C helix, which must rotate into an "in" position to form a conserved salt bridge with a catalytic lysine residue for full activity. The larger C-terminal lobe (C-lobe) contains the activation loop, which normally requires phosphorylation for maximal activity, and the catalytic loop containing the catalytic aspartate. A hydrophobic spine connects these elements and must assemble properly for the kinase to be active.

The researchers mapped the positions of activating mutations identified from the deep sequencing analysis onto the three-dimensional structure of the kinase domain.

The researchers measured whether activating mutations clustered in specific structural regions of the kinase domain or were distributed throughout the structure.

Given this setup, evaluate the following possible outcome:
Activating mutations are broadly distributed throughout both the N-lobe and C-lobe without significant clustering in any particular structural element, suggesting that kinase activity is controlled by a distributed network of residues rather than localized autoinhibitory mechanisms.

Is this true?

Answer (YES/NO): NO